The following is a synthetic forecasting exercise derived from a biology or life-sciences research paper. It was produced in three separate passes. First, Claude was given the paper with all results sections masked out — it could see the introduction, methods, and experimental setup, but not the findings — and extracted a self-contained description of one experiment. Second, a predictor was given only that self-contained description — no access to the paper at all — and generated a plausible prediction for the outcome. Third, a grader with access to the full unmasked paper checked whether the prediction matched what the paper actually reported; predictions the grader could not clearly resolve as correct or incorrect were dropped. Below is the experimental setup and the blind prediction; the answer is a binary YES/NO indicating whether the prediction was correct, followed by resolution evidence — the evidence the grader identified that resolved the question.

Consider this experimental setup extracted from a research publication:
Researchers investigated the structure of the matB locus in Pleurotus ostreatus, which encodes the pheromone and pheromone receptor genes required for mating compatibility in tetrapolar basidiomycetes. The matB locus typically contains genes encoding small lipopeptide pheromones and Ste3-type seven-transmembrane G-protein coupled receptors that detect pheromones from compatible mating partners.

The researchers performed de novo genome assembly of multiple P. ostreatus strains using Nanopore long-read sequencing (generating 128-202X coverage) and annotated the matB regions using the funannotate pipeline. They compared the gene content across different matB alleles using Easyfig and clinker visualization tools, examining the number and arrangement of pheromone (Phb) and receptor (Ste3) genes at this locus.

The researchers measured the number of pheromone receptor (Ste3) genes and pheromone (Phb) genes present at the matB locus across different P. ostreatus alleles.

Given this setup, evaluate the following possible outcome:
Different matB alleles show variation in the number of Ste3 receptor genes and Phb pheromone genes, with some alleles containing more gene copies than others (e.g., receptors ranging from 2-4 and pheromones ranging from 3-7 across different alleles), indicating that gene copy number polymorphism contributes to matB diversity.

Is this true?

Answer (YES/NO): YES